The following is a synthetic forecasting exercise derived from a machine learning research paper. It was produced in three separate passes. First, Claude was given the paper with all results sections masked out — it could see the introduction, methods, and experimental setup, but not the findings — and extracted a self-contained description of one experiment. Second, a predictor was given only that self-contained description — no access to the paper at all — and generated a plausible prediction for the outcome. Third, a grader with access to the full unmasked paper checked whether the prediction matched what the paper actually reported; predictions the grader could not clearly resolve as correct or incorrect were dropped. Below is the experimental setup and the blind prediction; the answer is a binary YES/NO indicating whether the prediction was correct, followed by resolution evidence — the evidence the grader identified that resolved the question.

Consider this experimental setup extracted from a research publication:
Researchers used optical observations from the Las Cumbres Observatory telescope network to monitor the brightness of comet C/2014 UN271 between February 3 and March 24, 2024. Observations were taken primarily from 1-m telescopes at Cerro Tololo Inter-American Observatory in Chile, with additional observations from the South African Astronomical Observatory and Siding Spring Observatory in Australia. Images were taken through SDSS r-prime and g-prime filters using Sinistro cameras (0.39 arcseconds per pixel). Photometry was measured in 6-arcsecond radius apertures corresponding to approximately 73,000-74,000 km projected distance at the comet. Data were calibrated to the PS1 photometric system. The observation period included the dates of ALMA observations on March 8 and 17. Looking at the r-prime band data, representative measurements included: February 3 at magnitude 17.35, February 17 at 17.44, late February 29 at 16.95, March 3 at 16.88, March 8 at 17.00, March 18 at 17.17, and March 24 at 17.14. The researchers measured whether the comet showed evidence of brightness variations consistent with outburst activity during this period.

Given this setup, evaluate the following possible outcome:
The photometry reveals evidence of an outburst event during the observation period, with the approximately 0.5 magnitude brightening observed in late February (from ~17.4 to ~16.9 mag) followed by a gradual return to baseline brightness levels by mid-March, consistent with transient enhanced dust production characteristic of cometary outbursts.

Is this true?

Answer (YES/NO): YES